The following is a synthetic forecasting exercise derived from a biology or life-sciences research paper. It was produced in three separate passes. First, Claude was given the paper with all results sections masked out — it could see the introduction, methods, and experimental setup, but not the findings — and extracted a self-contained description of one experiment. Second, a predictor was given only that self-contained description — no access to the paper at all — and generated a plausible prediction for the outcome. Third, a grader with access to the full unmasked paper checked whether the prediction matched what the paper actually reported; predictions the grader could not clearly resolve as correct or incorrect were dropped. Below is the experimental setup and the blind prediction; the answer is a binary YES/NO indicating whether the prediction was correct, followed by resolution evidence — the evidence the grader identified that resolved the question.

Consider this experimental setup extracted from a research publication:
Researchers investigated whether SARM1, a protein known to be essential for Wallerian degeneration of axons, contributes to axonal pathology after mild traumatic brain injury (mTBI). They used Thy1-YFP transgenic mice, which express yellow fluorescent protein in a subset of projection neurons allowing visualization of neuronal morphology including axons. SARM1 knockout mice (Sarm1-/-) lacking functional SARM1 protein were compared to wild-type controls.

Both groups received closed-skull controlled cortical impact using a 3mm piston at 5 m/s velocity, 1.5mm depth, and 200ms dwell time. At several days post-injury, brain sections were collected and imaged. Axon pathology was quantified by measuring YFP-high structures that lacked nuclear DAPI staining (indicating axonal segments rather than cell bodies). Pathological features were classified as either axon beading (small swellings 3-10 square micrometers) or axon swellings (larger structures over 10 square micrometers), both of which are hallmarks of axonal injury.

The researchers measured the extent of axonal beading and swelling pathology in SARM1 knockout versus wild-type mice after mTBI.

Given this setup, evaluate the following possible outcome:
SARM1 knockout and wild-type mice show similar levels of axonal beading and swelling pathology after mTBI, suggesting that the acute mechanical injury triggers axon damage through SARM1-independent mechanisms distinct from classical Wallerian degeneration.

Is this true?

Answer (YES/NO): YES